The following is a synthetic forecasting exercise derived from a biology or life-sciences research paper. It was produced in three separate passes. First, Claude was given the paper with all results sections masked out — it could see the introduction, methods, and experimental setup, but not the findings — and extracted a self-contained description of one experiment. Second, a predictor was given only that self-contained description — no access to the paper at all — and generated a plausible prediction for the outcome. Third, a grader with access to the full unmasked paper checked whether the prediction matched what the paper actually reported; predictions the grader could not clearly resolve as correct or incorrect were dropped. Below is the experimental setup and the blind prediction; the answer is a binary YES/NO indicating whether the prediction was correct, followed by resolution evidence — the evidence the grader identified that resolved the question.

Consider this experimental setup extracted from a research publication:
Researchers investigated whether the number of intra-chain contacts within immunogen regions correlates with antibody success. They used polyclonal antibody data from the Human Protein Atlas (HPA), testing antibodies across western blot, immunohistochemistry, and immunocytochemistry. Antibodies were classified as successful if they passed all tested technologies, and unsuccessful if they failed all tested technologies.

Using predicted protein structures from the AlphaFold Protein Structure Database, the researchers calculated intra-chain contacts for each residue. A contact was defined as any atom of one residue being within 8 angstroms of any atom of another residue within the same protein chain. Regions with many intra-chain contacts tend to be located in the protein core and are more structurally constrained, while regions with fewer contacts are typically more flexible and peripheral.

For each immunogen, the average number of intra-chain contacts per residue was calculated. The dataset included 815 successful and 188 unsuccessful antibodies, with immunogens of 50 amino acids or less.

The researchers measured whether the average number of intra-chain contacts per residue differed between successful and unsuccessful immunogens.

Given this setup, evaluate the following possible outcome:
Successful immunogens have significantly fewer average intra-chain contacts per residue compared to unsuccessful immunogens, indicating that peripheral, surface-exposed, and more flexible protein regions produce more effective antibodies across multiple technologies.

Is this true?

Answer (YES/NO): NO